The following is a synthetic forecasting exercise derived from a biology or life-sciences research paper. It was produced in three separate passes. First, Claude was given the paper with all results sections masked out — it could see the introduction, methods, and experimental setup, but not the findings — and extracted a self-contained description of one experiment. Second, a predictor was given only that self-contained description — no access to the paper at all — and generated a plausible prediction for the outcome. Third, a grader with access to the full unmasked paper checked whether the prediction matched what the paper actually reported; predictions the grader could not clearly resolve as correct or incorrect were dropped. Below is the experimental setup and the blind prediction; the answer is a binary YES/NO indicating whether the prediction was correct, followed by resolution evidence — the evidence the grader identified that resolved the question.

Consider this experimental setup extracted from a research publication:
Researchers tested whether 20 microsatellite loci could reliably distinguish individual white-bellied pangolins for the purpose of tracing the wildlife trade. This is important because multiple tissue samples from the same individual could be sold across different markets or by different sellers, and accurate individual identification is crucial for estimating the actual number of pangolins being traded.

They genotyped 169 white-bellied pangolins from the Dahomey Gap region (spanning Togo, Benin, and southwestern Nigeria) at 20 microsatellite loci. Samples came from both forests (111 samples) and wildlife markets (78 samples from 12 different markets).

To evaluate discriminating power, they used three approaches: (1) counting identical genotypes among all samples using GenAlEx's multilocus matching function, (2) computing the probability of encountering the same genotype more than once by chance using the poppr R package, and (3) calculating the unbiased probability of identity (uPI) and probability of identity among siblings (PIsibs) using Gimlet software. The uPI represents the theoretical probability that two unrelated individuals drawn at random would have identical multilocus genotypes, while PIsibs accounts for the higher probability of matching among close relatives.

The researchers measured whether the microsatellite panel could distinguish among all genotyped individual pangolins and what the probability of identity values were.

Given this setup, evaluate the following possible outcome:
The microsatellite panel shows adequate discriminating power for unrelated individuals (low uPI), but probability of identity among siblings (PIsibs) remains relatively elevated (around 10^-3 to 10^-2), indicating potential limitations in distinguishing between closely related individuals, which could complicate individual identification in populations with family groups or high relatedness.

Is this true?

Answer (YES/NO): NO